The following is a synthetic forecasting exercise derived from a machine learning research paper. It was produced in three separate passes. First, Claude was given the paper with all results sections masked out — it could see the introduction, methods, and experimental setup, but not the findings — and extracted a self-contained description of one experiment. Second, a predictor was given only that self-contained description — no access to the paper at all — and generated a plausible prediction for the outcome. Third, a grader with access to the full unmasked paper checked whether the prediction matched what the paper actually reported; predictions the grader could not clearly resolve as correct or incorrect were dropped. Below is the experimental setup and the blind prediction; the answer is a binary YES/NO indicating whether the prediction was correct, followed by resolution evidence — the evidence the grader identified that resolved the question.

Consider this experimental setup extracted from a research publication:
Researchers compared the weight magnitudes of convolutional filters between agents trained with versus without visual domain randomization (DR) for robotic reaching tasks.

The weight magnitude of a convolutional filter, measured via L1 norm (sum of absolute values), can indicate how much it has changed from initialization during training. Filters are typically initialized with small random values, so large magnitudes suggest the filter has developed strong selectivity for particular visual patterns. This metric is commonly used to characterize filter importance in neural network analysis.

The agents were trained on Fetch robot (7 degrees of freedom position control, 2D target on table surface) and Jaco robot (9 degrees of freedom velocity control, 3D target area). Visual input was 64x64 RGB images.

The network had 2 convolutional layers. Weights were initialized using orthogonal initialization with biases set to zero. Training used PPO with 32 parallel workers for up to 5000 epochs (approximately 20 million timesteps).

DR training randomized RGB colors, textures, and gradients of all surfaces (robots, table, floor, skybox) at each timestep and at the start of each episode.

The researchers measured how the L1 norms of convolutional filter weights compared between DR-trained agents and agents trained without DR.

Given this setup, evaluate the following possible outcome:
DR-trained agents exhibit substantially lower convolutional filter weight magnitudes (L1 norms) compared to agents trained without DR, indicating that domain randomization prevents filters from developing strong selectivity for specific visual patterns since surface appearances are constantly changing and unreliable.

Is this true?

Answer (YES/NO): NO